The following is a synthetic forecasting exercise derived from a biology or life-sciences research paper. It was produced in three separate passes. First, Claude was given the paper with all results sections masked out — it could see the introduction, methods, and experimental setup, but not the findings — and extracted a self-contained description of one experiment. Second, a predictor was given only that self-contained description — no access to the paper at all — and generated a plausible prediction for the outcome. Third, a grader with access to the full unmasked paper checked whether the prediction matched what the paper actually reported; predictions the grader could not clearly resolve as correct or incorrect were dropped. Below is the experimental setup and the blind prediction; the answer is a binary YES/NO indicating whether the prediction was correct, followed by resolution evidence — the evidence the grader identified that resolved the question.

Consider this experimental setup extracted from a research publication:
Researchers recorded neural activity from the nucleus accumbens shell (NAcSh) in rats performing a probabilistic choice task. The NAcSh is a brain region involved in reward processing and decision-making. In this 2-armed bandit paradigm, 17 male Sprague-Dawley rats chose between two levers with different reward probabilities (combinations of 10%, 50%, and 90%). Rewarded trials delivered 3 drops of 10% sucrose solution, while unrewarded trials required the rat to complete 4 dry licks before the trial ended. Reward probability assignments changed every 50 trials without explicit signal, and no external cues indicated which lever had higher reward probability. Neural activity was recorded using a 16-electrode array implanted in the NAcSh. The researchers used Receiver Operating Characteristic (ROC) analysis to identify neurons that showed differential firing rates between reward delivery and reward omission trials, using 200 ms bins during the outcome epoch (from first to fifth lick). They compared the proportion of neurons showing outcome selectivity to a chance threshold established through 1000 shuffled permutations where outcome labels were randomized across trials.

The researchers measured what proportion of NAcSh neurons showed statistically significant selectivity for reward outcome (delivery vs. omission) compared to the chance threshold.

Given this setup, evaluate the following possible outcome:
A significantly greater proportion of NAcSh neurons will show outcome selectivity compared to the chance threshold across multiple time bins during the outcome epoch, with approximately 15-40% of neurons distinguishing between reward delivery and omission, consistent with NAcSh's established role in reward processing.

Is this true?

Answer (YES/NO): YES